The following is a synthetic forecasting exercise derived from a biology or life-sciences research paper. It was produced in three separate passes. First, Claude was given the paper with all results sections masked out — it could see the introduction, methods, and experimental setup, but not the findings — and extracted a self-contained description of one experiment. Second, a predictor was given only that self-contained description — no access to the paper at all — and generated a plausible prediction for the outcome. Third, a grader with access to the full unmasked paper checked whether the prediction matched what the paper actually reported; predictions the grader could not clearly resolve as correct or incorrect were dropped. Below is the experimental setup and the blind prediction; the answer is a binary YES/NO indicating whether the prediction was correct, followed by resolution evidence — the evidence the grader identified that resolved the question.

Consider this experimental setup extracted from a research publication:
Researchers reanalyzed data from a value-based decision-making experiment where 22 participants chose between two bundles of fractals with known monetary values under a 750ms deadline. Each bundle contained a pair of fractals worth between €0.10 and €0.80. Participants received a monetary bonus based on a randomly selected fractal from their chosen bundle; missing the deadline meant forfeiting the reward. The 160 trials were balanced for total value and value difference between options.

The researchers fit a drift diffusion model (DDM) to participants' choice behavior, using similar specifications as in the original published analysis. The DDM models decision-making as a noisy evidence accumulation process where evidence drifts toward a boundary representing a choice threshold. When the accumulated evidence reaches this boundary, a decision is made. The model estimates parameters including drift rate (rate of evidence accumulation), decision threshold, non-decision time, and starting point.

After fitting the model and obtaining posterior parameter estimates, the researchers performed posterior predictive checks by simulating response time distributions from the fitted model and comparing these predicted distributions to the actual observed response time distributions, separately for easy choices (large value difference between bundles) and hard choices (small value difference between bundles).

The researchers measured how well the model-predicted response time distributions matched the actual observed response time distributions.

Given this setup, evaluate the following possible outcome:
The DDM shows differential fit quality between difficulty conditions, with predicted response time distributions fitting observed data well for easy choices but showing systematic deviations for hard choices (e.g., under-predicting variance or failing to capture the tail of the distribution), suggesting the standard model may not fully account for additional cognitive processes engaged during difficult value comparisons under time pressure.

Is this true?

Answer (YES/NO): NO